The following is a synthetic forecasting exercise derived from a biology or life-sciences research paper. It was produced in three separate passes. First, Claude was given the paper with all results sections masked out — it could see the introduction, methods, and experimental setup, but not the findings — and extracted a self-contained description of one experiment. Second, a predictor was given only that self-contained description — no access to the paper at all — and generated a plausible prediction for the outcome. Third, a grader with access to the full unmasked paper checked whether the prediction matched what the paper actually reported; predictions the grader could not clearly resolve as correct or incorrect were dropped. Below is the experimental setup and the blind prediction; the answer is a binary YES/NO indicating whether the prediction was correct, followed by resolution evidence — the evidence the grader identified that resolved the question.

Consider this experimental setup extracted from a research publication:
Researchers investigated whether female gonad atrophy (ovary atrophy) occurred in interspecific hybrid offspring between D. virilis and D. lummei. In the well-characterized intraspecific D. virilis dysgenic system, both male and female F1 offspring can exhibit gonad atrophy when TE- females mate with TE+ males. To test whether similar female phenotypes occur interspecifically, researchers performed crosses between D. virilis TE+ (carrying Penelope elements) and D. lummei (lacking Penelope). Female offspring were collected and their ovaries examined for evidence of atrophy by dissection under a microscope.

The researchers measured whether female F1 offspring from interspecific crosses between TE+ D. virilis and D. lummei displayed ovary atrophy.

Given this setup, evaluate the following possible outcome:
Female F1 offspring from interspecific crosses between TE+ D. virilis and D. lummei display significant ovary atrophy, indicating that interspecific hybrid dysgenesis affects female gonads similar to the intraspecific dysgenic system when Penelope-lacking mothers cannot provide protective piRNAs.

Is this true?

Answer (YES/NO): NO